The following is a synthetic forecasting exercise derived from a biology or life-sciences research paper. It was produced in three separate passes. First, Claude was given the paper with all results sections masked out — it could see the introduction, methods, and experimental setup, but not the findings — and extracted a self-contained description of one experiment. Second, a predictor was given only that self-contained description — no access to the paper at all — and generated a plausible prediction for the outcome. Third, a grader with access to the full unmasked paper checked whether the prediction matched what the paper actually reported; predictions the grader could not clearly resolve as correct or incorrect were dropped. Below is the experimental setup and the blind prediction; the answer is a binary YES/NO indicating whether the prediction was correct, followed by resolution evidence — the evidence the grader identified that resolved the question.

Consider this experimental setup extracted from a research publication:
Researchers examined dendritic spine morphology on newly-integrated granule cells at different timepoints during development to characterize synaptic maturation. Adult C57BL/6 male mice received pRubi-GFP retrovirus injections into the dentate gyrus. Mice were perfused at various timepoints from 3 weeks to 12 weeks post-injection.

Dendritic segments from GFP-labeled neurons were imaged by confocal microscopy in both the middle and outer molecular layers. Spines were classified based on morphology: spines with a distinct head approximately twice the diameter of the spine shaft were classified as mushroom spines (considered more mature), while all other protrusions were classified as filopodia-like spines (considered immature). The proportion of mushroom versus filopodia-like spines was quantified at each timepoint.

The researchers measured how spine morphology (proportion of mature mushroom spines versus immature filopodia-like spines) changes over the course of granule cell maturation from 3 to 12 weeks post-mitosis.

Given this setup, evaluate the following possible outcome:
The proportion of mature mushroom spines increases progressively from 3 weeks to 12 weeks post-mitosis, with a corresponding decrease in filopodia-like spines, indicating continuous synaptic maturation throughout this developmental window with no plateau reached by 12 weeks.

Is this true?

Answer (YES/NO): NO